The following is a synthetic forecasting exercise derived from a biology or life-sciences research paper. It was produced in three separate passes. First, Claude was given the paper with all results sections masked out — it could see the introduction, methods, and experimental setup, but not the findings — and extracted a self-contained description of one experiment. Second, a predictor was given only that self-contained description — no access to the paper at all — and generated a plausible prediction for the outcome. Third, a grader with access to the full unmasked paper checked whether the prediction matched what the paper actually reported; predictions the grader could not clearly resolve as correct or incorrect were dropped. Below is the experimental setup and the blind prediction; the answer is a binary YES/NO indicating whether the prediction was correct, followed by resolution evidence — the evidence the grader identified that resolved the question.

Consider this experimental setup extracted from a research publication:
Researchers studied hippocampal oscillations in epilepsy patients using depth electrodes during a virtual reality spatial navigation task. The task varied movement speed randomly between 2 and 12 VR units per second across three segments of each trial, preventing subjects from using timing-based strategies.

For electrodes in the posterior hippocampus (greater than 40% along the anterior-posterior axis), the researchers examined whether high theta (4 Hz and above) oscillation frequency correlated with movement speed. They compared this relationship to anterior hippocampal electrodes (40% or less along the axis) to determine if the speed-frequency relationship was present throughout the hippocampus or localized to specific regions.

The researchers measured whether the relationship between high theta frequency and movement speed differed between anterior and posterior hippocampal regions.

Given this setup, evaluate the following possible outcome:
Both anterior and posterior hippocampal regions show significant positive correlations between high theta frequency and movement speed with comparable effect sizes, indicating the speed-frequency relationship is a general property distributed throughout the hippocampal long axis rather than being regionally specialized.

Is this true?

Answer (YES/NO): NO